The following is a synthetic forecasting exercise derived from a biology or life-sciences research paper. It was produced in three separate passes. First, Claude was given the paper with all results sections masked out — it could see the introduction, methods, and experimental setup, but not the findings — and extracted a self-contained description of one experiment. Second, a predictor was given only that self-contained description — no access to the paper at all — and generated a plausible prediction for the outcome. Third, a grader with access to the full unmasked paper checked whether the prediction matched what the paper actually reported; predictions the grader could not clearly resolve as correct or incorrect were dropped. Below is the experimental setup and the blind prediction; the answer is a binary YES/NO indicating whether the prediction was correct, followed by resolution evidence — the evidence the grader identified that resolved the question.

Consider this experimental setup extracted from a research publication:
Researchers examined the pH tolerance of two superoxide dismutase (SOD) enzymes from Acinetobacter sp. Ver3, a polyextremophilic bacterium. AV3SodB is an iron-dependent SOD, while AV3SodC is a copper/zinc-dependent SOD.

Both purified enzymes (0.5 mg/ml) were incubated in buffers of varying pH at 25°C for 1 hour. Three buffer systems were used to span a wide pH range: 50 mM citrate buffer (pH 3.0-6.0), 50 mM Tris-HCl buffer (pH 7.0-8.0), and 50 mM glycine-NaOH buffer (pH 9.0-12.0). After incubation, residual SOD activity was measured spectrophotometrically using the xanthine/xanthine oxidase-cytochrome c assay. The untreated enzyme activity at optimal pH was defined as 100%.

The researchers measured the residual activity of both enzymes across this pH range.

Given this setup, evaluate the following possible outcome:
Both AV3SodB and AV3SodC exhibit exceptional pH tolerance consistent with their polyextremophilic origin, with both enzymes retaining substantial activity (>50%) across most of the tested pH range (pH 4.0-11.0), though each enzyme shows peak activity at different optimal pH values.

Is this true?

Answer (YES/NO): NO